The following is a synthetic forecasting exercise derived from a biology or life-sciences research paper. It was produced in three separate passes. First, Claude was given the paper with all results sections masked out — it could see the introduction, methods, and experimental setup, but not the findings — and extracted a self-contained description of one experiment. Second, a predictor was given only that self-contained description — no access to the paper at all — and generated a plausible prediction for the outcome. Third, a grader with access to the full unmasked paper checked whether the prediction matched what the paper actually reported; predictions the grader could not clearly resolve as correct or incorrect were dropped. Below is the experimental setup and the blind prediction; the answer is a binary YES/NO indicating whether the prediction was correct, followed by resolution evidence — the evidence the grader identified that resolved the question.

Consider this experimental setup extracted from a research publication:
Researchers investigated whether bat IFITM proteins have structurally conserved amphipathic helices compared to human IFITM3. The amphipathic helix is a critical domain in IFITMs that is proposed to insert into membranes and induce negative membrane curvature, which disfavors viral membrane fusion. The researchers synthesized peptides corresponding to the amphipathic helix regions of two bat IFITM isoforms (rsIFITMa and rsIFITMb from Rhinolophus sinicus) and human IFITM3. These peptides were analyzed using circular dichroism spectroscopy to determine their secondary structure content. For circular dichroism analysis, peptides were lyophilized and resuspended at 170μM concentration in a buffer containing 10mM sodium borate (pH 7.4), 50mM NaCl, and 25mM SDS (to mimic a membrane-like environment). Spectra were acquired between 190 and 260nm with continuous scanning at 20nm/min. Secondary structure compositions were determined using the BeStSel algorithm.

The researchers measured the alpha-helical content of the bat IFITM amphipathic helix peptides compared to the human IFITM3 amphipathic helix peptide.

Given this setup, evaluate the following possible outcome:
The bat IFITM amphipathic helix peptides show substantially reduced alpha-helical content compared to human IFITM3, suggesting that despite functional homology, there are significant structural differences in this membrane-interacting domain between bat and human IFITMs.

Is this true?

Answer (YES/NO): NO